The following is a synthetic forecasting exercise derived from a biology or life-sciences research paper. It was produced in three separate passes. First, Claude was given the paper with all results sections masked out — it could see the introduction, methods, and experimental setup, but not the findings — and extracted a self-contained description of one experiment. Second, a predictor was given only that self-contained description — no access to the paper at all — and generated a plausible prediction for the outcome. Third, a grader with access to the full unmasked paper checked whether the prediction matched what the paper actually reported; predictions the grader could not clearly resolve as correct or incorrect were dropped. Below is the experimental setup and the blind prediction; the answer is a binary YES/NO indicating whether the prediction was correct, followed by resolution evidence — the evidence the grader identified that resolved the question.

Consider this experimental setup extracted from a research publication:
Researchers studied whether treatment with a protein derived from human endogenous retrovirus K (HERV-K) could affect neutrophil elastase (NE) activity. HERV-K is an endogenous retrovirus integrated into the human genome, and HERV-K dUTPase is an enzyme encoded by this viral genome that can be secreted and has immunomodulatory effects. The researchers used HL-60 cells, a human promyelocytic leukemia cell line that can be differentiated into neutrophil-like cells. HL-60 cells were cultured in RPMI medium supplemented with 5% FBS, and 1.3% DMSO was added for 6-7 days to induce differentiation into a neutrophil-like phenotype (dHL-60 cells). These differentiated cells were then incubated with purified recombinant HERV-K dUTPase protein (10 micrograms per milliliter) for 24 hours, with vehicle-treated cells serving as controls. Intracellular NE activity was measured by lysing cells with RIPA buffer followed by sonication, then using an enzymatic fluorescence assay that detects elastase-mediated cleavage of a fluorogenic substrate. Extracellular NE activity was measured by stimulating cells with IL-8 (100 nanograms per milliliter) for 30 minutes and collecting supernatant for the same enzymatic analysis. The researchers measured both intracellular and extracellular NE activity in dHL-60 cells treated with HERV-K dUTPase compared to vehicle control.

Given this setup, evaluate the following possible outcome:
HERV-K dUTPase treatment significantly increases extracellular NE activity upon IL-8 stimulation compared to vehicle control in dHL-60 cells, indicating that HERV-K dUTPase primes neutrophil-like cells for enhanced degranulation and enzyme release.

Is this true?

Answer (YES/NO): NO